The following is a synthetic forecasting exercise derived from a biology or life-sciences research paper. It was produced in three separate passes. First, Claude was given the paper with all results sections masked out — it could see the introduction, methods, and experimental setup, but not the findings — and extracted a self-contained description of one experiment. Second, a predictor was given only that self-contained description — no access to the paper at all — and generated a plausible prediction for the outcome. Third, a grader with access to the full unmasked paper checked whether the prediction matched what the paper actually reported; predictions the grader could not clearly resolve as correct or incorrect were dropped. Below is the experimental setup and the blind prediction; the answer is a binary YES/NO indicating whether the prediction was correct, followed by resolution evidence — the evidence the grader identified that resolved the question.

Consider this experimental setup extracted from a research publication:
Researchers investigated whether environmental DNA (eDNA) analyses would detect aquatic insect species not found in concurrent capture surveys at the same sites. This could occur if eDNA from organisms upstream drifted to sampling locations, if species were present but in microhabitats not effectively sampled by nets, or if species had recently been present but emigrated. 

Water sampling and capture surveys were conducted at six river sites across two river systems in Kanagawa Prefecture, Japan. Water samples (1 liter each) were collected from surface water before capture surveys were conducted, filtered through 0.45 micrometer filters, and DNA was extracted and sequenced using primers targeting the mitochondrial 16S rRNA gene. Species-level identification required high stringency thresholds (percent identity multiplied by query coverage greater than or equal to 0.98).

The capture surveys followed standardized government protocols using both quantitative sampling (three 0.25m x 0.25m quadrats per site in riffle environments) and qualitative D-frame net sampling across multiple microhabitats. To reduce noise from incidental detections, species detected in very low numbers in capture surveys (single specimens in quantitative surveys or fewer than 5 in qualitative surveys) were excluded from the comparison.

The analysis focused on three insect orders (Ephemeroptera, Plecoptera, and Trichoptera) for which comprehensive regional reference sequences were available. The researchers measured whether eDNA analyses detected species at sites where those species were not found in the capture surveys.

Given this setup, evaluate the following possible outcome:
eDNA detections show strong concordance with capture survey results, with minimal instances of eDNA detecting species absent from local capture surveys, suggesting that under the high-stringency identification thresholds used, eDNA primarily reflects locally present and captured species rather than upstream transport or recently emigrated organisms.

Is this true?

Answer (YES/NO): NO